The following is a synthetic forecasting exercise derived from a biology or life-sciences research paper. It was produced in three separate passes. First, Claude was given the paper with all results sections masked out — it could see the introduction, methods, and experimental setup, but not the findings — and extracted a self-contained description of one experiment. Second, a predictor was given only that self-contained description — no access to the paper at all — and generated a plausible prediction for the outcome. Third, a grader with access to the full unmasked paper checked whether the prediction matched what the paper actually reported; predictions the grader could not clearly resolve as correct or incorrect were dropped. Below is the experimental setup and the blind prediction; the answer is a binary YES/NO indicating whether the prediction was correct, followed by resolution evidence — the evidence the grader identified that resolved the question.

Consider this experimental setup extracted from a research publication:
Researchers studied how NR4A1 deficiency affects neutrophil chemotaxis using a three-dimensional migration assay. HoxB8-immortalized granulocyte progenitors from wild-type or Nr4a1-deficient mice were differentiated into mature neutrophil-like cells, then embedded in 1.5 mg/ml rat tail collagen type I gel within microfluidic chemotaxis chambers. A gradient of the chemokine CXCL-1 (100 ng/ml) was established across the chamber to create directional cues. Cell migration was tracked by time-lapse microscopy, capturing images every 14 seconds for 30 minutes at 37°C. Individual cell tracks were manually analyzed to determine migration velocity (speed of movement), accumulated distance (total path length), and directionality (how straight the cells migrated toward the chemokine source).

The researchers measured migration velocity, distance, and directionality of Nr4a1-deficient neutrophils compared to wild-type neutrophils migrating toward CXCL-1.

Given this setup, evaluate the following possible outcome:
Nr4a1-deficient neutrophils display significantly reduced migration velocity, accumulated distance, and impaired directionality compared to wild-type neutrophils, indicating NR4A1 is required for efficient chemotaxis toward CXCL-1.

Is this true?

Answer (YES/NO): NO